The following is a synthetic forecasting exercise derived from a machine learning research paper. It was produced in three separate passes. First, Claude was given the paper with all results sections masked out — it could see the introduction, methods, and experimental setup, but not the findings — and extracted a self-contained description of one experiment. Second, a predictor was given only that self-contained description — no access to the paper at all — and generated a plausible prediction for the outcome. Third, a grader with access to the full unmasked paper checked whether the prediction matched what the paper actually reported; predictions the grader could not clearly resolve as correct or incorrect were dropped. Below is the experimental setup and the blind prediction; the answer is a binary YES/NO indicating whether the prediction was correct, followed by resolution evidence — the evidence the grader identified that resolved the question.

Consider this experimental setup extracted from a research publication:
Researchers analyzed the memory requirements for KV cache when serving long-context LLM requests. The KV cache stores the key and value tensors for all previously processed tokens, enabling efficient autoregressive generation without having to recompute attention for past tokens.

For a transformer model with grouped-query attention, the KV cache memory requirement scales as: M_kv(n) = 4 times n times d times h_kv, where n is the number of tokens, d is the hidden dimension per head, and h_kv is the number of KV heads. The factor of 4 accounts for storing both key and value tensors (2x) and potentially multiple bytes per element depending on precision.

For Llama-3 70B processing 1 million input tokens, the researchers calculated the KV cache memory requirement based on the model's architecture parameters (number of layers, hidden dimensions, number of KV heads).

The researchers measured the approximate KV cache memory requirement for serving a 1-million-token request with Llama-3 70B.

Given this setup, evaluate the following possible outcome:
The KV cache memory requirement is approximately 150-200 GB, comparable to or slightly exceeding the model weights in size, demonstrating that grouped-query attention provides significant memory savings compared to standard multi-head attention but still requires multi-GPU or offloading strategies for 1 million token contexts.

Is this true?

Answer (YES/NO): NO